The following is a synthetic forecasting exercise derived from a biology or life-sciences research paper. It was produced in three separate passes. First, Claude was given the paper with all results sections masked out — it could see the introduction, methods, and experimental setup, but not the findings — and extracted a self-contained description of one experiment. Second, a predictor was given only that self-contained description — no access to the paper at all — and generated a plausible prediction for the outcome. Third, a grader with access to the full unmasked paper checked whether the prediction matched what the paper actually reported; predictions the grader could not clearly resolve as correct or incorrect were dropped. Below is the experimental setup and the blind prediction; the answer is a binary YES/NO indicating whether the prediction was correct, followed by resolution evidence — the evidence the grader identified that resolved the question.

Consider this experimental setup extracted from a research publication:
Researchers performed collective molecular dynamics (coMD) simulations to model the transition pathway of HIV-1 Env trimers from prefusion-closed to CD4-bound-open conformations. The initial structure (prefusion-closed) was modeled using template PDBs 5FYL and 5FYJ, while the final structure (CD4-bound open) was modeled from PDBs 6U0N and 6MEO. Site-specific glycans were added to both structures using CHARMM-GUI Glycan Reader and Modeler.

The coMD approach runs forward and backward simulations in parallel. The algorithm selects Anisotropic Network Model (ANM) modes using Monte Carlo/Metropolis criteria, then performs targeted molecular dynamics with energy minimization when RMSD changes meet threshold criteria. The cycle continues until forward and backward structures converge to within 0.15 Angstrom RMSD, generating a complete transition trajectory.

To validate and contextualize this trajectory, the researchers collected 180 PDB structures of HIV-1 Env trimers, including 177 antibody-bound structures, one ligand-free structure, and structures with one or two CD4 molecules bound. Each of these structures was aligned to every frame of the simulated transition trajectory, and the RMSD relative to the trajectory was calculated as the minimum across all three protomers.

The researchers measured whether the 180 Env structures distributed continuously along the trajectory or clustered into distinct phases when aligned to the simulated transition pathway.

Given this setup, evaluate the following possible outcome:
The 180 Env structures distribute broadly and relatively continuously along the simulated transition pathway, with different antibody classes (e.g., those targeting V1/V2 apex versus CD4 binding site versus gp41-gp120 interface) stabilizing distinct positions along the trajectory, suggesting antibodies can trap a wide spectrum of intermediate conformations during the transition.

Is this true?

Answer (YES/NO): NO